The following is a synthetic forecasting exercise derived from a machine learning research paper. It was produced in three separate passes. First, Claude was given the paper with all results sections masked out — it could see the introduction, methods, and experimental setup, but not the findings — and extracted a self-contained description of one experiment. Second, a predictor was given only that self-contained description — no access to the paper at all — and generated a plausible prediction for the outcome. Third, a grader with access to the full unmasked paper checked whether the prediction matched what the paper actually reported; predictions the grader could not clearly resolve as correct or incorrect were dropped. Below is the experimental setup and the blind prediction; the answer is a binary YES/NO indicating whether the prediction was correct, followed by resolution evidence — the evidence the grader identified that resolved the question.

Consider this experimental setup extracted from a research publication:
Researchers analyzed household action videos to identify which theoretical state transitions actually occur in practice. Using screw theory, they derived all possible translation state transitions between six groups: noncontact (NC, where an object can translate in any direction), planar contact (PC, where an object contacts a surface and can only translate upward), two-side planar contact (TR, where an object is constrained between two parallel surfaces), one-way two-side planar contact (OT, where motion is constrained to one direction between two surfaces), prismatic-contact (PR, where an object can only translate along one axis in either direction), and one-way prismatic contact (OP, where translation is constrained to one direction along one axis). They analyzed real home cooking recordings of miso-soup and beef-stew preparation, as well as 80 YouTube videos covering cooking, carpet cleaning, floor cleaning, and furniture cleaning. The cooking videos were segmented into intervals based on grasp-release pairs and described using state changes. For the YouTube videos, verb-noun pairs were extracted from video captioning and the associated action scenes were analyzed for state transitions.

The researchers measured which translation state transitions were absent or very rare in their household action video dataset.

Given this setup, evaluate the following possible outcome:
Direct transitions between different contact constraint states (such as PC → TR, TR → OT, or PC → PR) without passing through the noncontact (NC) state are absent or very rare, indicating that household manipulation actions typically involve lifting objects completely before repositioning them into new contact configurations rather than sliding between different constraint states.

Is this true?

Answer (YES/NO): NO